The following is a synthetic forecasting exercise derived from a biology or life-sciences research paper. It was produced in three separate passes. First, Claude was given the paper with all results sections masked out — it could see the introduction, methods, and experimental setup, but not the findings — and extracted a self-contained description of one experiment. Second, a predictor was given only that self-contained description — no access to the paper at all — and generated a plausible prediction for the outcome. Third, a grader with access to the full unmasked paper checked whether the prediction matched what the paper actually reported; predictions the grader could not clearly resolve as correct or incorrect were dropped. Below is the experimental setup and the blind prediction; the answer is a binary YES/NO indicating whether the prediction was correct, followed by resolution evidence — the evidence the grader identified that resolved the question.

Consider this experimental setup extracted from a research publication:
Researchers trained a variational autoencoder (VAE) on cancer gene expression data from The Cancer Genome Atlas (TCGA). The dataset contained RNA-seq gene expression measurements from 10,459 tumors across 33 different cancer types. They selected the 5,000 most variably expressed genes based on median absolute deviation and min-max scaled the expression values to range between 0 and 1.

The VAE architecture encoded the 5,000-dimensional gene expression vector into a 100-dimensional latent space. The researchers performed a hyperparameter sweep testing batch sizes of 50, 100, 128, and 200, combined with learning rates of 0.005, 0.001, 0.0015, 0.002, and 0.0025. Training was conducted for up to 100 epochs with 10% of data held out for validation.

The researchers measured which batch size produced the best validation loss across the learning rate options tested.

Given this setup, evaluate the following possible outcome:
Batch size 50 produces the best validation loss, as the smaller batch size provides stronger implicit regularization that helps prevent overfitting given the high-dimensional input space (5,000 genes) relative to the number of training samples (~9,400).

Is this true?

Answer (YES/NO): YES